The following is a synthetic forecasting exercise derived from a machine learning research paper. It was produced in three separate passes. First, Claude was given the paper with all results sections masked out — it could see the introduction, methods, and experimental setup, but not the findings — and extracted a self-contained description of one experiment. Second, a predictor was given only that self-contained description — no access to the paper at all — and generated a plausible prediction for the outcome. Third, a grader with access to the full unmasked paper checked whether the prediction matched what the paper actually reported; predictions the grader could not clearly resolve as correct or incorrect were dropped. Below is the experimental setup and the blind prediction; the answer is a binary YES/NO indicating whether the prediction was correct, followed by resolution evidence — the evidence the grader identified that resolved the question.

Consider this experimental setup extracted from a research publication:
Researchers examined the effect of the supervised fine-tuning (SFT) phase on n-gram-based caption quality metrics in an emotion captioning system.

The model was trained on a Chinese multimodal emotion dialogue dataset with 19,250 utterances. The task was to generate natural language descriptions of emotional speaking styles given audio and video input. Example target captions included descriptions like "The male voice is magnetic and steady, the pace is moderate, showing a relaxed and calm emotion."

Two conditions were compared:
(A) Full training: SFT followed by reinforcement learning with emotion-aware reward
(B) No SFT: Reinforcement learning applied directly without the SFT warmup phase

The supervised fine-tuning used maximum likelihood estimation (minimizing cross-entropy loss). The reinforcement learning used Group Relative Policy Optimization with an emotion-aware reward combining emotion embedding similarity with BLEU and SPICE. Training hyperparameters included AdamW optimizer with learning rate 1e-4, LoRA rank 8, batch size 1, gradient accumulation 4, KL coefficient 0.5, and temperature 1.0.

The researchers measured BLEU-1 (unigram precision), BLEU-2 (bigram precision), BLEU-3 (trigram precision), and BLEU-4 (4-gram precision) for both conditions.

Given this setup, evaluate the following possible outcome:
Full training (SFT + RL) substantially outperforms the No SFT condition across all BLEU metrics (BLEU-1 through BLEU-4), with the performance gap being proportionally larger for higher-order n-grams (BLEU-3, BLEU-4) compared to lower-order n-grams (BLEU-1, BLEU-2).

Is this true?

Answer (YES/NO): NO